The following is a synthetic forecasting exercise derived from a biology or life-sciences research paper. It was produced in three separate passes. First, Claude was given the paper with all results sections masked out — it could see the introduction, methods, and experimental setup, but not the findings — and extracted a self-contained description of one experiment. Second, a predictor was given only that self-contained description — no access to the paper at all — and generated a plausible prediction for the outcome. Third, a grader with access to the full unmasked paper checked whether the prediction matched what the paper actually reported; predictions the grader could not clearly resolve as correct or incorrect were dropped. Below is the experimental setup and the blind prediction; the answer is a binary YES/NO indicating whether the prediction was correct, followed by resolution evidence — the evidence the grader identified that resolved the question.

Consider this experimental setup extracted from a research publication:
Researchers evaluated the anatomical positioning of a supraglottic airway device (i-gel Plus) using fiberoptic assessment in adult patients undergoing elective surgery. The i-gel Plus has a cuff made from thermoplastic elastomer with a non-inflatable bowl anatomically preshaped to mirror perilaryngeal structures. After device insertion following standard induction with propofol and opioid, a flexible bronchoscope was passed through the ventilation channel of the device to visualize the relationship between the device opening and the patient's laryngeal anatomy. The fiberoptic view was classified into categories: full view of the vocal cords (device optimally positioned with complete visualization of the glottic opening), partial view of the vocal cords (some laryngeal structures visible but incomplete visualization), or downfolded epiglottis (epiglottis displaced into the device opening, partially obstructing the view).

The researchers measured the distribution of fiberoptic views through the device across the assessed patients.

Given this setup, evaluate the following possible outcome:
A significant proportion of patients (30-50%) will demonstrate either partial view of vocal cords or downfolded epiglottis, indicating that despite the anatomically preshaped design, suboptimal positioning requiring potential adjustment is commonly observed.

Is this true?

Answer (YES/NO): YES